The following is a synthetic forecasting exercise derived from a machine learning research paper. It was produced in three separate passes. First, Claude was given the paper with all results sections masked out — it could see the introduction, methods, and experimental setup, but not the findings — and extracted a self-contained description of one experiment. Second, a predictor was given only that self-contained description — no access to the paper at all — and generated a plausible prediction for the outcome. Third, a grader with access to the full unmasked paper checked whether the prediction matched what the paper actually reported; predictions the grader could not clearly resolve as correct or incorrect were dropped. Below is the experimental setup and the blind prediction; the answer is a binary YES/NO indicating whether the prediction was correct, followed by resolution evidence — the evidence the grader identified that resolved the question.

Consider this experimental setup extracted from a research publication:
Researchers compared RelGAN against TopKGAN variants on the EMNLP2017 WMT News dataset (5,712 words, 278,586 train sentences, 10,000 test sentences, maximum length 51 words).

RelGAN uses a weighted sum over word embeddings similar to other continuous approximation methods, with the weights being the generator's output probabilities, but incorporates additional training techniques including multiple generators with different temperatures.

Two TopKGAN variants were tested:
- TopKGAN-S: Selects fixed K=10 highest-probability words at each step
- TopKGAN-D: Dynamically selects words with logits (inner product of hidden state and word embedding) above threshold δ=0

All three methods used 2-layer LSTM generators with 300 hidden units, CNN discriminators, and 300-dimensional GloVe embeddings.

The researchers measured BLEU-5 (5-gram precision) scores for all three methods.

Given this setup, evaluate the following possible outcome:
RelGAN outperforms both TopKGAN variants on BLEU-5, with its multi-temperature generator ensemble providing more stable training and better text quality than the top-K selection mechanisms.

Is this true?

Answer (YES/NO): NO